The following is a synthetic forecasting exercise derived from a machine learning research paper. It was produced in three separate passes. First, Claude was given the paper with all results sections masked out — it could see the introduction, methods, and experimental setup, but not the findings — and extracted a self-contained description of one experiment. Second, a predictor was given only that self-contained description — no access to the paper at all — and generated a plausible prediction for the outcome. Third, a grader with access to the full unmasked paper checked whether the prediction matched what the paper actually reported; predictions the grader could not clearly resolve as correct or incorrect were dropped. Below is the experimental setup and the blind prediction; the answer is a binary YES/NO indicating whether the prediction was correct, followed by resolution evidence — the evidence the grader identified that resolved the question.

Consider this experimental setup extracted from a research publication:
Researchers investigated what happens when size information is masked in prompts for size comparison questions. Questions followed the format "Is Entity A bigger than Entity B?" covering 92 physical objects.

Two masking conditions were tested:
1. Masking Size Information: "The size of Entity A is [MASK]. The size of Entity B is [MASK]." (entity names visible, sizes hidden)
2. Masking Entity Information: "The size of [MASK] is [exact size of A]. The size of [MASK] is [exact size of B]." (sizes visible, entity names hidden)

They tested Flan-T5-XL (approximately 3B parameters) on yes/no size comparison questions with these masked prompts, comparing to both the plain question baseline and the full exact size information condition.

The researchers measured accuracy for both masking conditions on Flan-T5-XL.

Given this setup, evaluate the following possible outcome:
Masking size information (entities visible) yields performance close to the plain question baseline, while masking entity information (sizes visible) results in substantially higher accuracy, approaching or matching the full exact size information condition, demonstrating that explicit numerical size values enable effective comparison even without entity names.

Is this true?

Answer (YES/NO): NO